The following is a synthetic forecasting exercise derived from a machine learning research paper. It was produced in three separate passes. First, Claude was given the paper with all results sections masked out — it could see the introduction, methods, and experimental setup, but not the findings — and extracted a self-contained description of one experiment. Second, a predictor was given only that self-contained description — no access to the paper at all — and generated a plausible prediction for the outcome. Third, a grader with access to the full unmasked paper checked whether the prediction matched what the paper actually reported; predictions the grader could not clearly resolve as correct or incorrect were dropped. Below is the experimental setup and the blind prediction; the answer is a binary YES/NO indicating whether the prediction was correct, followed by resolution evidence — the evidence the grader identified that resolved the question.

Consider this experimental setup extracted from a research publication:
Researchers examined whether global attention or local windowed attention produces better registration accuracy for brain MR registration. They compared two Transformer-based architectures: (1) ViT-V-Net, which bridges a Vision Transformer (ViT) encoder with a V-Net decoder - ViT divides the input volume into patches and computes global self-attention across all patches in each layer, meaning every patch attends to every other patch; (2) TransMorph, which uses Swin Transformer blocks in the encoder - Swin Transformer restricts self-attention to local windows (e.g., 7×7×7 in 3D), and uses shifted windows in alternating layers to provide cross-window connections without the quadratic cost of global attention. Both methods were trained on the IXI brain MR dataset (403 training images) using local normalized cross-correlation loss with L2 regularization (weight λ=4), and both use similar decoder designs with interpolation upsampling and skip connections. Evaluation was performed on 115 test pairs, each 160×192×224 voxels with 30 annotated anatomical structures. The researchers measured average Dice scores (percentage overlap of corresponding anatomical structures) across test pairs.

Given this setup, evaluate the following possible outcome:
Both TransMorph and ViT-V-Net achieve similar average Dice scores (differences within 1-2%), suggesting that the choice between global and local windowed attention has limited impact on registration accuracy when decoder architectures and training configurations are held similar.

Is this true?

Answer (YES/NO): NO